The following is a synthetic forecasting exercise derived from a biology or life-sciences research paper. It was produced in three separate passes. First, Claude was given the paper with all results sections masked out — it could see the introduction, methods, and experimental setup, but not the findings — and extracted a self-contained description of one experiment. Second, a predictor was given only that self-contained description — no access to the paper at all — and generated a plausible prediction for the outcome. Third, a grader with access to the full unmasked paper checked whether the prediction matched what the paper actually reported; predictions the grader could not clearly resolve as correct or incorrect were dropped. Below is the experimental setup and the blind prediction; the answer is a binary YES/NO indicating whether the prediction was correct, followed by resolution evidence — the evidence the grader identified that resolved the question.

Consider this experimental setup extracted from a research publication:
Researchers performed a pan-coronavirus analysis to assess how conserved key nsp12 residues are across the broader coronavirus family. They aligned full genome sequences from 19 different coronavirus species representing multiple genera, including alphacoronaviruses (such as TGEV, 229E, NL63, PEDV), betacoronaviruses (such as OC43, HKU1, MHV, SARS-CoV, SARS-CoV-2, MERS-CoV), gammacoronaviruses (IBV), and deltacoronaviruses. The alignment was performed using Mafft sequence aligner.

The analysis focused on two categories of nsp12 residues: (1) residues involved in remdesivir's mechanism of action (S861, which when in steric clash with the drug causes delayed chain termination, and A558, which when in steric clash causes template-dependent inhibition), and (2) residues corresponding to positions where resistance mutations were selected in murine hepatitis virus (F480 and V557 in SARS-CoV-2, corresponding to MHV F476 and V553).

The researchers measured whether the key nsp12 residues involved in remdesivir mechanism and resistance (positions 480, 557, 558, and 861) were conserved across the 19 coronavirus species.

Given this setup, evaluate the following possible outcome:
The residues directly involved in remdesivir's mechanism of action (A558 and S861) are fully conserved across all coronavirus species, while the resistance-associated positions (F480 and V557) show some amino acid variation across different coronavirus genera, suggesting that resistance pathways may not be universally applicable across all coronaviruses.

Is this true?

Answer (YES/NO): NO